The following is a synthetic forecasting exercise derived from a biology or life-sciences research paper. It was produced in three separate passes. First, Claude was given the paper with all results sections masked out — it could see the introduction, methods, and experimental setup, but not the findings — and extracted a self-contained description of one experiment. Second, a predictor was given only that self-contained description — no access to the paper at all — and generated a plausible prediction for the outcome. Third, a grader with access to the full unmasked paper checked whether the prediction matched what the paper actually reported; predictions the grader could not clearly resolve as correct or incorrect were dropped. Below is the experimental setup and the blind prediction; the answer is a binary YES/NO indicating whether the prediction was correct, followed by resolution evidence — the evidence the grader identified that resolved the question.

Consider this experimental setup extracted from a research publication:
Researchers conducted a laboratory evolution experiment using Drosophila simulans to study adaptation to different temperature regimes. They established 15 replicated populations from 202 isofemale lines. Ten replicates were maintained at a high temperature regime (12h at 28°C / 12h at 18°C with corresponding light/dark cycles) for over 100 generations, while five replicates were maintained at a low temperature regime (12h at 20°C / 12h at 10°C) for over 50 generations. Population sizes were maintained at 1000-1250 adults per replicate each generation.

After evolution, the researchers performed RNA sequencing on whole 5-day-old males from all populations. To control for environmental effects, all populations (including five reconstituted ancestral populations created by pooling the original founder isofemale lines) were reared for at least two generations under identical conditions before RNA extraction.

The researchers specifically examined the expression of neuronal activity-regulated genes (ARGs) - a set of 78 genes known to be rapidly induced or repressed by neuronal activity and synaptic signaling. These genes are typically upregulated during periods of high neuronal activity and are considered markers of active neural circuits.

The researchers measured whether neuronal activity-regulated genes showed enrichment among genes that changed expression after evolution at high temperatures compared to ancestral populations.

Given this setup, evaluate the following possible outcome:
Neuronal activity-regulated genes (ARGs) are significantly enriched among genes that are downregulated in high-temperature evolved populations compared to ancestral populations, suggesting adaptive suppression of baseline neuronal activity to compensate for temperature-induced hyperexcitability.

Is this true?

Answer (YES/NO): YES